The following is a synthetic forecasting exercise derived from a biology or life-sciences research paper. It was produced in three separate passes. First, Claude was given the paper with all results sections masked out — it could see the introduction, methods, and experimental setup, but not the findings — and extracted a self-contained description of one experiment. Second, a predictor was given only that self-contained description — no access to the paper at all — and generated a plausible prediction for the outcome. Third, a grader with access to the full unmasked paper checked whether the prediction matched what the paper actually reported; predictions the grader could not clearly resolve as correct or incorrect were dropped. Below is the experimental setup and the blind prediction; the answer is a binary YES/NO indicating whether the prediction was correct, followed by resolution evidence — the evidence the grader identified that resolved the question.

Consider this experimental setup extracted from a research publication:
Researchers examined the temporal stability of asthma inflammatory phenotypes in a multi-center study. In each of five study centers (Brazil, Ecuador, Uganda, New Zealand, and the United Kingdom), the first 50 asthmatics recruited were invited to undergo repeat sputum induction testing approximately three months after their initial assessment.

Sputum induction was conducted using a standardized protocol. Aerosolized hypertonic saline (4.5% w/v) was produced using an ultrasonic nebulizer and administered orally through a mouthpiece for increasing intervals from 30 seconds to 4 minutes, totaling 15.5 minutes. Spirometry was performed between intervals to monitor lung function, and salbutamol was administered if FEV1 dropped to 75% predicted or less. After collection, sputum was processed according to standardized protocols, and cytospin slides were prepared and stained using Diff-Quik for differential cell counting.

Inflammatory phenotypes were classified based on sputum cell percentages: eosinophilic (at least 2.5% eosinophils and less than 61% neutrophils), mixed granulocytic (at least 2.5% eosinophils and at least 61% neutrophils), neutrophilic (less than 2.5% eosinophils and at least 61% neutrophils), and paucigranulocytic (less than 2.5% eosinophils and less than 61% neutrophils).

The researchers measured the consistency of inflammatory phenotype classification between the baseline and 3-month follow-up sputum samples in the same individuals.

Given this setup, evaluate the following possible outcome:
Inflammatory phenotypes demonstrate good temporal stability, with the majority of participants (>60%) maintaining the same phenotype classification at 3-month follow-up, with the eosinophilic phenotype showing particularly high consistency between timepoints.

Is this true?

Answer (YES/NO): NO